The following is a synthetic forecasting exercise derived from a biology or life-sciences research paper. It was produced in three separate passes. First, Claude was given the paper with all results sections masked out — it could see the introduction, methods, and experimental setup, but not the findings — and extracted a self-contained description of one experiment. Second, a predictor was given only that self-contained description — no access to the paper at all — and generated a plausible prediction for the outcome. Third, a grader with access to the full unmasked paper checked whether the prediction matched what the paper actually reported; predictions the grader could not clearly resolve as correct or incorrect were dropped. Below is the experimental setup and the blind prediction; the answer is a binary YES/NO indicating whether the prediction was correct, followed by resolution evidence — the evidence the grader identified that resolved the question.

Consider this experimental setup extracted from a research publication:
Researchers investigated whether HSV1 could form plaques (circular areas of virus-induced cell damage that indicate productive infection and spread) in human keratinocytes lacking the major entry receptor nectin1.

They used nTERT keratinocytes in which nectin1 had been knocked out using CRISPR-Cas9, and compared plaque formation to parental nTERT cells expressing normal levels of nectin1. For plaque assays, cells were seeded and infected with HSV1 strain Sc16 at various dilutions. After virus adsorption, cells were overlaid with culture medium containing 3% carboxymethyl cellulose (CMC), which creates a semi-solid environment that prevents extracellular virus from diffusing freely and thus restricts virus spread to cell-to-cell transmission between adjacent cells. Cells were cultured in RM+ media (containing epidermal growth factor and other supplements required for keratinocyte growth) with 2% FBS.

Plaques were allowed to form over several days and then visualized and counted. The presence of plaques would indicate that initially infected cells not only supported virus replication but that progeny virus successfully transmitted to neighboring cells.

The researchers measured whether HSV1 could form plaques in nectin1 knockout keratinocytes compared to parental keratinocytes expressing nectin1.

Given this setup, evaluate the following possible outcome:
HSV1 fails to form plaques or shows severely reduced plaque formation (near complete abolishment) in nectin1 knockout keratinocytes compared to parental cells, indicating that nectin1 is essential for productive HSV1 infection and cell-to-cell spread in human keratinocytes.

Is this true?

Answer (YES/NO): NO